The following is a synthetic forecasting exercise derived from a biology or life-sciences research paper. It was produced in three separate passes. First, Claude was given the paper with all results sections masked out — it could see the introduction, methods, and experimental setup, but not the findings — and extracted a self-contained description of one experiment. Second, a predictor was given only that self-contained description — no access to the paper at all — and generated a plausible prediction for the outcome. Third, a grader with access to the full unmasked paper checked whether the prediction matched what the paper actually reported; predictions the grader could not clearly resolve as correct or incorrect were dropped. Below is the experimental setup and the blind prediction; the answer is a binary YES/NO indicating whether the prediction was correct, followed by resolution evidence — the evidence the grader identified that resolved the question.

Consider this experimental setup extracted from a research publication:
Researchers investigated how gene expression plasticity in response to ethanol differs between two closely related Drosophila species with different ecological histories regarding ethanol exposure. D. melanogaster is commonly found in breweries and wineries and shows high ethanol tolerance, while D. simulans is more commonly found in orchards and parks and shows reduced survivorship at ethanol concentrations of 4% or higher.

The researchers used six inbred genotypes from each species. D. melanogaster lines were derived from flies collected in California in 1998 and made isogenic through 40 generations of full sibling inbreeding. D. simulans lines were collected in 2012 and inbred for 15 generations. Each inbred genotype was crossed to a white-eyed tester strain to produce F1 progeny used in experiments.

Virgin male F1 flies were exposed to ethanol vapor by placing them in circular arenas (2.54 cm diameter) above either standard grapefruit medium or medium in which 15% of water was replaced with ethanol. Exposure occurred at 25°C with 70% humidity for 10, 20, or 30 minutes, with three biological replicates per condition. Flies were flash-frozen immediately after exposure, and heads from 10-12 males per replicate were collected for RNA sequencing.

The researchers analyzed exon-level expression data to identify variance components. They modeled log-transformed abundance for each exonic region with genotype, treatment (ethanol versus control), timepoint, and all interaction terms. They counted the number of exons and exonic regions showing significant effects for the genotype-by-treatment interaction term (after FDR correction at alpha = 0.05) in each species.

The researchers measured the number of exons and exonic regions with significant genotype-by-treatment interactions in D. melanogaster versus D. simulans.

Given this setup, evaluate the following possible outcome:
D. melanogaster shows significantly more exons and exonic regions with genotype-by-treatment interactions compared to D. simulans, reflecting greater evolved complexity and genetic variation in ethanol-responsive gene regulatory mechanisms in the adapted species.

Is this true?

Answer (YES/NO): NO